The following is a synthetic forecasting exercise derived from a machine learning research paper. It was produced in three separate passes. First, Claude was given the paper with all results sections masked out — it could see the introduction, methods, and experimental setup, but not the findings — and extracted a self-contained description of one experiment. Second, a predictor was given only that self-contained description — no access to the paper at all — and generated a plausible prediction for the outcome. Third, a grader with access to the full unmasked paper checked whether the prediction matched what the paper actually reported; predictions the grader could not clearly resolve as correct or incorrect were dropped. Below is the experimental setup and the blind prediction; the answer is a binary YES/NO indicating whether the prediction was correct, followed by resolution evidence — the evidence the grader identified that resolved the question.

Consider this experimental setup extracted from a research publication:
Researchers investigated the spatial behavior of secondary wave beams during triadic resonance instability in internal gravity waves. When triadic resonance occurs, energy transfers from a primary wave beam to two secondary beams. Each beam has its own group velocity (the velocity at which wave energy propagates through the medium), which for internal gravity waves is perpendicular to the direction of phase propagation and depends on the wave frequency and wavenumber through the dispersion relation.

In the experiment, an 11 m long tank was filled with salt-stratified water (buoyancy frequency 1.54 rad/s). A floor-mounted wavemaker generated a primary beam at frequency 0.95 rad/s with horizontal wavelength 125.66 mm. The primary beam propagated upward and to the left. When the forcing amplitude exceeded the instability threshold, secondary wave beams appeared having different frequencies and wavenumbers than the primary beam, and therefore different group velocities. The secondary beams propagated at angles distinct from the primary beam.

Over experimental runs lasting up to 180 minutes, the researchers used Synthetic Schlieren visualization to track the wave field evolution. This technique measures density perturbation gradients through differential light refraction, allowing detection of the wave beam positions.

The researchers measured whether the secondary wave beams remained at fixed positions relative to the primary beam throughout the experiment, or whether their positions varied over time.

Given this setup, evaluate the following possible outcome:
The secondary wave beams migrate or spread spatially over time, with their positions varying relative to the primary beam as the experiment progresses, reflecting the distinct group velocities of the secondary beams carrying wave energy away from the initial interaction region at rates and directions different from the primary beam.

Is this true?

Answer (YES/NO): YES